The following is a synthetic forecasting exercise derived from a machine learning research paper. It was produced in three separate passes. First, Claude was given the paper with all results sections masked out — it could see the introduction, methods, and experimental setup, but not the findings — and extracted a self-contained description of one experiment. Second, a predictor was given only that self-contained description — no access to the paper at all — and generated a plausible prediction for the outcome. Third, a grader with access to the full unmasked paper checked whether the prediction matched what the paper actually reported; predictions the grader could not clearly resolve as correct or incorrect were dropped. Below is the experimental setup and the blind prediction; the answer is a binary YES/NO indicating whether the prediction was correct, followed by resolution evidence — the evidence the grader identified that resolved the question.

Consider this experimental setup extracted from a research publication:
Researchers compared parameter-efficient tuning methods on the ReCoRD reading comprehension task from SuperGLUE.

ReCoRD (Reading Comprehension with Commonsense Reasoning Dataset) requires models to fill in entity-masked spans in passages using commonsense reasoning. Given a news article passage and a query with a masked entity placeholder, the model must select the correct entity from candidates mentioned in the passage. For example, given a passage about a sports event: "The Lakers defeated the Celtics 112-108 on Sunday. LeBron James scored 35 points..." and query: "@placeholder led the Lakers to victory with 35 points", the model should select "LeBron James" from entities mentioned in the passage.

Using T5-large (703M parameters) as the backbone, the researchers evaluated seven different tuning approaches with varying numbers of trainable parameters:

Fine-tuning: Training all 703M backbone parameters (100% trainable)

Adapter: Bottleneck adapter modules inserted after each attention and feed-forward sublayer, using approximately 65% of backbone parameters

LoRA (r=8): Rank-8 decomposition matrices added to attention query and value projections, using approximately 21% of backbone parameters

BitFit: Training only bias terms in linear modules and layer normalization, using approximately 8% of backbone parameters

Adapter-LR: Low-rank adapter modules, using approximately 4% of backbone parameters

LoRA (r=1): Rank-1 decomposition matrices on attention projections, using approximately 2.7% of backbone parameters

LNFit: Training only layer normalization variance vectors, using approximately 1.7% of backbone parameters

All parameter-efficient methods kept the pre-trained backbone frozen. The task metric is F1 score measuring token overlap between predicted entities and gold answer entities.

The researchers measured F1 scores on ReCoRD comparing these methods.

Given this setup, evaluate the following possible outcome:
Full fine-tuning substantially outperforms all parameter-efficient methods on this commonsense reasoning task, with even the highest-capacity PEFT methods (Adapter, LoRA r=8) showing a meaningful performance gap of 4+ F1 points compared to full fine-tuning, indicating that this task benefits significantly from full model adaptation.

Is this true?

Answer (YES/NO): NO